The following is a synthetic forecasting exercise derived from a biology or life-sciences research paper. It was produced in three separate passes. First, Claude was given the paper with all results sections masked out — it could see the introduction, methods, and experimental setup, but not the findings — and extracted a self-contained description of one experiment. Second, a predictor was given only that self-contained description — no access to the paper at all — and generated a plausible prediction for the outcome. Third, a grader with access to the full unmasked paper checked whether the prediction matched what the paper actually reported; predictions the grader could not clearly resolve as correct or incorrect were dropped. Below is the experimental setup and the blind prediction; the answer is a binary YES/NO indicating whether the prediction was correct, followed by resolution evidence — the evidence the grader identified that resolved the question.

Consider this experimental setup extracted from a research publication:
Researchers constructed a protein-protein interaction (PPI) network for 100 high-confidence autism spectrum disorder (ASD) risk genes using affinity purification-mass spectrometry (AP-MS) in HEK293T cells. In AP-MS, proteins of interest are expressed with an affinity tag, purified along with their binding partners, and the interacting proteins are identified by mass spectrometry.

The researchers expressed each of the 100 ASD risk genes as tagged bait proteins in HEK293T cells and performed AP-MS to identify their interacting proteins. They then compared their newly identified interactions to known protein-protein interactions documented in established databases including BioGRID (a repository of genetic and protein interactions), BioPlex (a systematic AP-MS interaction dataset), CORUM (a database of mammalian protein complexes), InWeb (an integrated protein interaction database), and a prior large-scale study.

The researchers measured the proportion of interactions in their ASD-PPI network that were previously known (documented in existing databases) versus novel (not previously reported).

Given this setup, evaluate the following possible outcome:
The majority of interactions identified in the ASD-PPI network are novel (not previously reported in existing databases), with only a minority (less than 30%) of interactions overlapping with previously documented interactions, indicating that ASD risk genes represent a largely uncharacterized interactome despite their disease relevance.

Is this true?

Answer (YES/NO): YES